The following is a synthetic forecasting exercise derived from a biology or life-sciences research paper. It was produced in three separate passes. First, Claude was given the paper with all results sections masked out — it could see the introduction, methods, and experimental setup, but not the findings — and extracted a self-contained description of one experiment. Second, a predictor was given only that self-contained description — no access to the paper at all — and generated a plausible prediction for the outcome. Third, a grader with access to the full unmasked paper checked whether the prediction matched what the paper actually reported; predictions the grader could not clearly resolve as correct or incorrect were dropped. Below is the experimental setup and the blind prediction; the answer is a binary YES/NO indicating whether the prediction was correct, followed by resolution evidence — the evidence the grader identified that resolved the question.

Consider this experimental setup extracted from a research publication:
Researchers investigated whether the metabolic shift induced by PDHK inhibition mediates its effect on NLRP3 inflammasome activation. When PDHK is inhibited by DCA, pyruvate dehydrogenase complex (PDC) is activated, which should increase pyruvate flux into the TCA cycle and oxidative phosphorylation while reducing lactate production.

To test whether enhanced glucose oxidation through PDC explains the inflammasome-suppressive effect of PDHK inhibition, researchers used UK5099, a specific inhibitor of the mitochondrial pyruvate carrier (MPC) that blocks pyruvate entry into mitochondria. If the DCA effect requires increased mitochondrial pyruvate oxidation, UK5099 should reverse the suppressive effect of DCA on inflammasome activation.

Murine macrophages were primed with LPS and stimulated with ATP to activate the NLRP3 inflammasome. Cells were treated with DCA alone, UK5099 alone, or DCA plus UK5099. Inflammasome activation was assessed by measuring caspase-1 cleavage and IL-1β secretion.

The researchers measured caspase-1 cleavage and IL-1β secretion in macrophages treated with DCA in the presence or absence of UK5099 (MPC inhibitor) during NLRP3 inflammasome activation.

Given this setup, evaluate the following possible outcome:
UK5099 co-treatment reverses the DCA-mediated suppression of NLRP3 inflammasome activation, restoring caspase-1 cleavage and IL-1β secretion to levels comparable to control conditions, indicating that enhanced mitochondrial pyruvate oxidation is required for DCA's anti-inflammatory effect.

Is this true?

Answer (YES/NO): NO